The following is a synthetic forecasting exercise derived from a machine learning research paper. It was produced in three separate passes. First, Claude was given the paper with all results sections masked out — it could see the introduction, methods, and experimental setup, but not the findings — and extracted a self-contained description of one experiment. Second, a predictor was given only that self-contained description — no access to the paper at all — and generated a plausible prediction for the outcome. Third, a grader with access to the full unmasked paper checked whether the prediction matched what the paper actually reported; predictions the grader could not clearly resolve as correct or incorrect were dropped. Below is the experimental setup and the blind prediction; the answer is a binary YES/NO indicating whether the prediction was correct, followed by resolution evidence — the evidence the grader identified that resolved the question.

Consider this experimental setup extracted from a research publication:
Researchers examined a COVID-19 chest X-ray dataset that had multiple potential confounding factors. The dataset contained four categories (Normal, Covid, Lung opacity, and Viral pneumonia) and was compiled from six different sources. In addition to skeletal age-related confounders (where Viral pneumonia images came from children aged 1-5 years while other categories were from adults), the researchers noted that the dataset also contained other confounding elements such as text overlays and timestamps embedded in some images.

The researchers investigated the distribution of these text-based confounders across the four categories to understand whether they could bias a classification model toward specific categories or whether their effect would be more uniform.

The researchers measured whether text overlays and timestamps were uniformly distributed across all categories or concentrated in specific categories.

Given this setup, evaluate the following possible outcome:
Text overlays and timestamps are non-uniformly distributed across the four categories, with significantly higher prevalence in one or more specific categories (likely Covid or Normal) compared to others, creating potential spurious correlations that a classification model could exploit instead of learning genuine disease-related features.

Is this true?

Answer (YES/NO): NO